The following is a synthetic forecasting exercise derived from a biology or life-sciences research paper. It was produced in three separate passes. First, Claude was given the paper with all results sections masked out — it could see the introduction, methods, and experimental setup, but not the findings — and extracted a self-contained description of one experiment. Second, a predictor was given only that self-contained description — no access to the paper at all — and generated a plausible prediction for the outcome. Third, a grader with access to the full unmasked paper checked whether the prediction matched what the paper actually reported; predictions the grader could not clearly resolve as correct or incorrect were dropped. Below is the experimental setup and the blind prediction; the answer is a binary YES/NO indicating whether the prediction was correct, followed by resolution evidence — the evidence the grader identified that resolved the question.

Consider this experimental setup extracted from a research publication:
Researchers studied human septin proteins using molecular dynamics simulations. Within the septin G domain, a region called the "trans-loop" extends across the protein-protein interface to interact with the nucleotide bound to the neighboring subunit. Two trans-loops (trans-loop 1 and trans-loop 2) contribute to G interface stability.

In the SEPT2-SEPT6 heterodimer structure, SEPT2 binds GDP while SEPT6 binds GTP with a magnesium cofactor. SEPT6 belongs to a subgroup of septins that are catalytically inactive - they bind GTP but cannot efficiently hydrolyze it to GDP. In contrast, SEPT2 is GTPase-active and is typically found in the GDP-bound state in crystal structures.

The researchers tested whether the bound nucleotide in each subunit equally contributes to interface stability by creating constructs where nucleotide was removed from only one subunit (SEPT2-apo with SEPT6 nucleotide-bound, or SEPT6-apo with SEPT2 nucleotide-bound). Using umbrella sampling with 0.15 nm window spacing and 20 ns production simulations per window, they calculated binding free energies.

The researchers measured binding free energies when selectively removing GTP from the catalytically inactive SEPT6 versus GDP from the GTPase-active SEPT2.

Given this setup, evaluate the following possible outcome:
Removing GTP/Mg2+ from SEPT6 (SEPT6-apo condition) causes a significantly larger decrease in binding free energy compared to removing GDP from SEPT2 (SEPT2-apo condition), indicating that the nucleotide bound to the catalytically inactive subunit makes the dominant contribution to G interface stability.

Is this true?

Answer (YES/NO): NO